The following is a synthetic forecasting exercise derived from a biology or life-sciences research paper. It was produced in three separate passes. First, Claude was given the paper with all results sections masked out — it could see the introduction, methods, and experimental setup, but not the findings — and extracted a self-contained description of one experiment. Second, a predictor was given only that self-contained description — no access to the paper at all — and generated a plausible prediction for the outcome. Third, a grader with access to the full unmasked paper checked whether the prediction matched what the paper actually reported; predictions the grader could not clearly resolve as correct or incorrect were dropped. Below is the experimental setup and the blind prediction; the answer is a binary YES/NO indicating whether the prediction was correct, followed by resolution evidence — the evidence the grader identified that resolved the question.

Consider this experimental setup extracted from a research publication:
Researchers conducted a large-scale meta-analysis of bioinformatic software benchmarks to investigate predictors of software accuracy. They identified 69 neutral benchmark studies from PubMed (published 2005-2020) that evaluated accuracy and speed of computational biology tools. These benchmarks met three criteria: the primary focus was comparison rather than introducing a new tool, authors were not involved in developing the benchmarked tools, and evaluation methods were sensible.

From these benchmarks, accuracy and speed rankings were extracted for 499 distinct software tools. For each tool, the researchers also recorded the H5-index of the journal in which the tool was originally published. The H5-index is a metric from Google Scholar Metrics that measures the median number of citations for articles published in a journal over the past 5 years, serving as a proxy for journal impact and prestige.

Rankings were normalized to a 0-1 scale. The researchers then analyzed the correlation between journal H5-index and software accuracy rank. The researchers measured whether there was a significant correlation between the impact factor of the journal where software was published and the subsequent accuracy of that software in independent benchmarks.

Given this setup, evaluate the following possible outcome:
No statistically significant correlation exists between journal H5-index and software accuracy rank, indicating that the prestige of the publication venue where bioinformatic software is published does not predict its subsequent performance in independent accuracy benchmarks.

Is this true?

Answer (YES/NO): YES